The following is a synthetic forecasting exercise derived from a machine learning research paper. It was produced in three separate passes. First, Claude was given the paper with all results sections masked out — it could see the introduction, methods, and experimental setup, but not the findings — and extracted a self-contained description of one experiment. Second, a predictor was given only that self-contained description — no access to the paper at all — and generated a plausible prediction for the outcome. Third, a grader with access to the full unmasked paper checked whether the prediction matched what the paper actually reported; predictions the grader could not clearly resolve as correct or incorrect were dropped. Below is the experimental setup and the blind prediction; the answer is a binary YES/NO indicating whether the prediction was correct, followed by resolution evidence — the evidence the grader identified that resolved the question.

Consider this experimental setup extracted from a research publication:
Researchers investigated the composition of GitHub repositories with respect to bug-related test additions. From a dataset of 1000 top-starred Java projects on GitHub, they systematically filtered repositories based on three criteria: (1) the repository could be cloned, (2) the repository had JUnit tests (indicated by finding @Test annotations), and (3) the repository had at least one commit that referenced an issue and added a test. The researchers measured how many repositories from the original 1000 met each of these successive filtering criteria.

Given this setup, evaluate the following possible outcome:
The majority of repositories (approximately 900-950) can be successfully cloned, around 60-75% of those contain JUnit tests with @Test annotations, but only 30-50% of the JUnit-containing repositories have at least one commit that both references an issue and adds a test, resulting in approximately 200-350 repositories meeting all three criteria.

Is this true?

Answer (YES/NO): NO